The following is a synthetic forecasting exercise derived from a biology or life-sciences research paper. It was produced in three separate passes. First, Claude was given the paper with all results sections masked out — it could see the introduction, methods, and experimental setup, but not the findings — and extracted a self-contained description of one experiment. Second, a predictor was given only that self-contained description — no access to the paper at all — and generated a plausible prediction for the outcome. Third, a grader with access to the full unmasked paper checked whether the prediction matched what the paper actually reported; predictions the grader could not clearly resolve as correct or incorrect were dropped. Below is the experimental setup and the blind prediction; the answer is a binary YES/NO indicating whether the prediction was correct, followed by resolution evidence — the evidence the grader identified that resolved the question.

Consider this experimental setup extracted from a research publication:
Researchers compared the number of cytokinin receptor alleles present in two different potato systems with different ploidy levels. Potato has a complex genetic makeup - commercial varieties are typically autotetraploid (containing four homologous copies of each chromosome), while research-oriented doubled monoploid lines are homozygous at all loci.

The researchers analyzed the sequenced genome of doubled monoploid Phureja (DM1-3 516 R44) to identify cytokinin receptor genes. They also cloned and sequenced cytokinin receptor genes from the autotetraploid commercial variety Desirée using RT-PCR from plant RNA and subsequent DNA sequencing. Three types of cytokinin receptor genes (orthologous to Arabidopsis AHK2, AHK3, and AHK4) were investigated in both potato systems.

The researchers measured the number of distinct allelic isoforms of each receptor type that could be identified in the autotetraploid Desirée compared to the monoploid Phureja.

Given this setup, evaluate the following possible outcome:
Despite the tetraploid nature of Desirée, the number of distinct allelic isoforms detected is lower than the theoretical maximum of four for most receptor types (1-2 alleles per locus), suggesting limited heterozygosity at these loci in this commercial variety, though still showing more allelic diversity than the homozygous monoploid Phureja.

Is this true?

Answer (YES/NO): YES